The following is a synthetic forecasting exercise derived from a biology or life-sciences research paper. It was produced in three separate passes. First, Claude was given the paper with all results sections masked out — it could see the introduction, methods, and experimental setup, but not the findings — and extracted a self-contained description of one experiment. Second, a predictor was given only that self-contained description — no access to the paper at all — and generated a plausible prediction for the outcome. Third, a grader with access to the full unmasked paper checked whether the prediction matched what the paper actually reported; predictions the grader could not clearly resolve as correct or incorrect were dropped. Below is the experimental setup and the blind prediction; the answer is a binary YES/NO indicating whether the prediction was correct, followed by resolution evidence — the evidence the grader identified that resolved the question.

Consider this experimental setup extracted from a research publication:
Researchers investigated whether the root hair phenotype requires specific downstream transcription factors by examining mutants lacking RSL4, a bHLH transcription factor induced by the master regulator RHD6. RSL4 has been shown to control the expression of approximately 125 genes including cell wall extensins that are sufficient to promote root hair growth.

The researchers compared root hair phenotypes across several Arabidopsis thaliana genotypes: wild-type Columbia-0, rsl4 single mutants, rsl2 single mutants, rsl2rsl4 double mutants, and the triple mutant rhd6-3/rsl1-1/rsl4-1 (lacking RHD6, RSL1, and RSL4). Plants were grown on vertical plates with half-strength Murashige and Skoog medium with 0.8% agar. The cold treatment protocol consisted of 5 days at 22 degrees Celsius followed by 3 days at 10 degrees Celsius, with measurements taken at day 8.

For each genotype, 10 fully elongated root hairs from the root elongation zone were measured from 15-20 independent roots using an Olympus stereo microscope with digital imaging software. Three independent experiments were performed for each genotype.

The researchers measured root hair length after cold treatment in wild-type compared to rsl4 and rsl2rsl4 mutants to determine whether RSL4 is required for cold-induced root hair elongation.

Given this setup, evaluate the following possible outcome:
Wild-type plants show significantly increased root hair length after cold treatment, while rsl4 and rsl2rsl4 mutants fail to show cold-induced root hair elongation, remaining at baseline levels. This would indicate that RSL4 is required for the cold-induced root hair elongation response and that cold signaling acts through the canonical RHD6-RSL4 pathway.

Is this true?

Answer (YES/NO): NO